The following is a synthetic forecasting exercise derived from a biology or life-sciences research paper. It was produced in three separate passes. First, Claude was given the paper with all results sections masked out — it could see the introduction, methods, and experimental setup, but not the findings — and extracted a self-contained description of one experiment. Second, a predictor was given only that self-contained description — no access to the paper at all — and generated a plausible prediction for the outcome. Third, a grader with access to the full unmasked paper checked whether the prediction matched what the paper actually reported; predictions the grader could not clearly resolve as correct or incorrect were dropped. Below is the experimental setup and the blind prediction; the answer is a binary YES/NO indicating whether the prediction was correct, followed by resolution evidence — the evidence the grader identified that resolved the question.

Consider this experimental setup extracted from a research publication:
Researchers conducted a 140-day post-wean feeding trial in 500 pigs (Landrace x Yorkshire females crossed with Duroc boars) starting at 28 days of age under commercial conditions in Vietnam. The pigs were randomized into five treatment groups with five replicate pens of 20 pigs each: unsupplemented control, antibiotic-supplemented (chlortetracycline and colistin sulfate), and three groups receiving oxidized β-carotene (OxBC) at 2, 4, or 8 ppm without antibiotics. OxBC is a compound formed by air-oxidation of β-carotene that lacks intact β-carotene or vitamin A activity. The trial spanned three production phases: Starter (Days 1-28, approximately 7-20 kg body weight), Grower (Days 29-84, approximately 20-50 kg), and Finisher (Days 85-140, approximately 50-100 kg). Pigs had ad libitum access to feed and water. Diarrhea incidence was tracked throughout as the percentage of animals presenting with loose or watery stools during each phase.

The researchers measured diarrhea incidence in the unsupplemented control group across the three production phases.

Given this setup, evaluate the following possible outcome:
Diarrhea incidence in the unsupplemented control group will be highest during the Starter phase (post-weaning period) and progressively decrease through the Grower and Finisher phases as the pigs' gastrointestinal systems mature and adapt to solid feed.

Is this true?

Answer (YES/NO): YES